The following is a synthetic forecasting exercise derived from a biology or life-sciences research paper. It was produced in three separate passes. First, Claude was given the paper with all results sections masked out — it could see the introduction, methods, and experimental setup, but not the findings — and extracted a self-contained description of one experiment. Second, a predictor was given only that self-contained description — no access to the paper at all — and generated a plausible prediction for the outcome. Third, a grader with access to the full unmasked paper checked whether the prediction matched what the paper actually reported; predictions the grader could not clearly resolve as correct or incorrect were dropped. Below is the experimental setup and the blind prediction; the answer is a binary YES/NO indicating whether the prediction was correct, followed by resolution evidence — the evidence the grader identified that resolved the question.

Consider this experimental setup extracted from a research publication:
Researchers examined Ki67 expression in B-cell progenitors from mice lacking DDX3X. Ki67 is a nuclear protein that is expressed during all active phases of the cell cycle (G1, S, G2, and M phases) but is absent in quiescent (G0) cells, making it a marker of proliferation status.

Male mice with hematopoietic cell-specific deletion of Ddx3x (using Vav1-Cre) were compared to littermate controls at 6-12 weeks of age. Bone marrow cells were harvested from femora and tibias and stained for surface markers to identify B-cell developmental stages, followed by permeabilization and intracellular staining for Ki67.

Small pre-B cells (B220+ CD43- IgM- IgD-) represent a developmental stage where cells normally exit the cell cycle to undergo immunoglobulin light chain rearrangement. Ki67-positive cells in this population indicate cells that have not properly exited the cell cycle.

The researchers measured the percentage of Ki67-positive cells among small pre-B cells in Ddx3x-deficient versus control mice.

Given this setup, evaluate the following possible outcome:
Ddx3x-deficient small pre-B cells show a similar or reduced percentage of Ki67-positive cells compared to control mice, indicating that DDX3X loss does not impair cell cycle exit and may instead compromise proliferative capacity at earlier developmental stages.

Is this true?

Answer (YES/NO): NO